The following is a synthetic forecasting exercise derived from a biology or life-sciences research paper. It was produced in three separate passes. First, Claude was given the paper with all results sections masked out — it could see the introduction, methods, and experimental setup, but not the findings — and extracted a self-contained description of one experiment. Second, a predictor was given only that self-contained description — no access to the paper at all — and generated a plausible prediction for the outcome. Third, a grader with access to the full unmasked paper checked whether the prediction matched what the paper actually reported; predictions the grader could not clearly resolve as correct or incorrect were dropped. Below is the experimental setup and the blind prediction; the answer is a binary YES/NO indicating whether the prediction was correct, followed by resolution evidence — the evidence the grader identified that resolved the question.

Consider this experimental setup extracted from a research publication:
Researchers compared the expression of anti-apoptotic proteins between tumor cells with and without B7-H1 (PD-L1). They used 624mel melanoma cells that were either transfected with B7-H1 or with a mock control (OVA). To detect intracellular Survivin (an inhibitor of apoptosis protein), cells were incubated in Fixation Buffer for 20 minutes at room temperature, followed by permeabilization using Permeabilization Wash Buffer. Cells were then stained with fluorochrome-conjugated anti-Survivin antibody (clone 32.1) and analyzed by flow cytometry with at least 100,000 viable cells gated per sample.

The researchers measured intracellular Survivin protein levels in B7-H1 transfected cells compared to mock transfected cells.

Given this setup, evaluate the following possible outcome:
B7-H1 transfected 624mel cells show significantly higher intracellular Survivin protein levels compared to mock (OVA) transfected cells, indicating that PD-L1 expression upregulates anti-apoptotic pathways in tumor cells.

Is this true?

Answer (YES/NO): YES